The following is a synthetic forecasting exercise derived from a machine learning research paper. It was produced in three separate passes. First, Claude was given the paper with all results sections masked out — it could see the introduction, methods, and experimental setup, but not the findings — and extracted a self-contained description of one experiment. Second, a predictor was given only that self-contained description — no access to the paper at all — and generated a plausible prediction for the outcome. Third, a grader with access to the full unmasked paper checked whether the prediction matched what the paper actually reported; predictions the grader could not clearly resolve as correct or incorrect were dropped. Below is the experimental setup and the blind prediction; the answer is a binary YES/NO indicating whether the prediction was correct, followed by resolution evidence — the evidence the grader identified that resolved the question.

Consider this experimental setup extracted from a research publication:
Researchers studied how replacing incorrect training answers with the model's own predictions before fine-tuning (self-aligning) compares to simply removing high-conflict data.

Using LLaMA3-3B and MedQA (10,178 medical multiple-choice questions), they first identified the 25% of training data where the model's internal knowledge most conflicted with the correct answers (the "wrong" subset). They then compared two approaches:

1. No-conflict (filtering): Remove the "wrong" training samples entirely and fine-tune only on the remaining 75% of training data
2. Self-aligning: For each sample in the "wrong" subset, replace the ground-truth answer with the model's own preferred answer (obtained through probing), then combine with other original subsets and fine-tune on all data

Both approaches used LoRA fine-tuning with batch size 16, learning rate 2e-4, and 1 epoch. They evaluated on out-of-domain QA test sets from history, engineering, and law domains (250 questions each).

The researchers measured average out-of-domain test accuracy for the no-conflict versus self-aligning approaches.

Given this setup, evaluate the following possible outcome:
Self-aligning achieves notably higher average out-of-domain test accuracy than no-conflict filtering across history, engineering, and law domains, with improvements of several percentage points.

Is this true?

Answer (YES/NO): NO